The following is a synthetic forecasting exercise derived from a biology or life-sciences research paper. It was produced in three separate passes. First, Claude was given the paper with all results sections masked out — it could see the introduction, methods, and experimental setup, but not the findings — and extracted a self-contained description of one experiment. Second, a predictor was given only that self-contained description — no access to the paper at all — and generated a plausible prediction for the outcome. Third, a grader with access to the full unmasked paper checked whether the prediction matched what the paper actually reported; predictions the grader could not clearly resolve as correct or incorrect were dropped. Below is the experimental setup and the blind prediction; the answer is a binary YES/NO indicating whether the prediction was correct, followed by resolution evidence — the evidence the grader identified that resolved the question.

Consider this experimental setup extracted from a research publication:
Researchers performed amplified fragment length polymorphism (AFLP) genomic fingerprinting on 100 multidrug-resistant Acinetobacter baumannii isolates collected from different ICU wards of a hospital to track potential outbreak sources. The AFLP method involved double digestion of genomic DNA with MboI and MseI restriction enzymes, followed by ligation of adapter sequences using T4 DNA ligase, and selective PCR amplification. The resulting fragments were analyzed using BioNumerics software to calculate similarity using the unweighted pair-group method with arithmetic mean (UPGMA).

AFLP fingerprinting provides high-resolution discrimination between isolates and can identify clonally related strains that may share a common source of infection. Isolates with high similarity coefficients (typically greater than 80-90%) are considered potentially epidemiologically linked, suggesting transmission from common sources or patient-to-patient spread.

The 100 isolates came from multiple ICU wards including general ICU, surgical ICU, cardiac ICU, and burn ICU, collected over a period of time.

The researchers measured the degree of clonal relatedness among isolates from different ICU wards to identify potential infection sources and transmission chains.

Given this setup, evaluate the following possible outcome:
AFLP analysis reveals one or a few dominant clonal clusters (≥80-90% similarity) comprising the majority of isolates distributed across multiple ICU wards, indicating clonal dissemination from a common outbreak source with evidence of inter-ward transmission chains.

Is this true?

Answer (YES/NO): NO